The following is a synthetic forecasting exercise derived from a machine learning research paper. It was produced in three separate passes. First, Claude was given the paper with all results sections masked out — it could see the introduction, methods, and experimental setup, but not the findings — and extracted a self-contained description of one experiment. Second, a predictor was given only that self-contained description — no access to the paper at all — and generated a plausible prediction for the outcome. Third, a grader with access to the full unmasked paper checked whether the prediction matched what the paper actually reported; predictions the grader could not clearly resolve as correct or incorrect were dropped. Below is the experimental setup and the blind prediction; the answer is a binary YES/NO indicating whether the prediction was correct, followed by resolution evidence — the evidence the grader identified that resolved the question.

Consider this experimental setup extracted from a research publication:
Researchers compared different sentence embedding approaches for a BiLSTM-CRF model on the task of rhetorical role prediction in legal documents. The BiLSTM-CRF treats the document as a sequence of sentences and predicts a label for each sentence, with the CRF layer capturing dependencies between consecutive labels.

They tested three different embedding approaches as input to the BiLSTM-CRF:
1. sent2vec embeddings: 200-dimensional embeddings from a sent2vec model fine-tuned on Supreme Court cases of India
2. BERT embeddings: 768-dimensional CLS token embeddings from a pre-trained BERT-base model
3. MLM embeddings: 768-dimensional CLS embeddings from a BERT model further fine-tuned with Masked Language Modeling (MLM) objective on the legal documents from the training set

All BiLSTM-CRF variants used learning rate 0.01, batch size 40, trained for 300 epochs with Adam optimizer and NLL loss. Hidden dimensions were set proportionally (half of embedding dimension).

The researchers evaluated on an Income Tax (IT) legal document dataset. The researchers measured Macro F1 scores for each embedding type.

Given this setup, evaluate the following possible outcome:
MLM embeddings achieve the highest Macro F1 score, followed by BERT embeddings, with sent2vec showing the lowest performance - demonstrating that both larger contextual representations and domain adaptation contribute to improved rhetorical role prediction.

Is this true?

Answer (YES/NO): NO